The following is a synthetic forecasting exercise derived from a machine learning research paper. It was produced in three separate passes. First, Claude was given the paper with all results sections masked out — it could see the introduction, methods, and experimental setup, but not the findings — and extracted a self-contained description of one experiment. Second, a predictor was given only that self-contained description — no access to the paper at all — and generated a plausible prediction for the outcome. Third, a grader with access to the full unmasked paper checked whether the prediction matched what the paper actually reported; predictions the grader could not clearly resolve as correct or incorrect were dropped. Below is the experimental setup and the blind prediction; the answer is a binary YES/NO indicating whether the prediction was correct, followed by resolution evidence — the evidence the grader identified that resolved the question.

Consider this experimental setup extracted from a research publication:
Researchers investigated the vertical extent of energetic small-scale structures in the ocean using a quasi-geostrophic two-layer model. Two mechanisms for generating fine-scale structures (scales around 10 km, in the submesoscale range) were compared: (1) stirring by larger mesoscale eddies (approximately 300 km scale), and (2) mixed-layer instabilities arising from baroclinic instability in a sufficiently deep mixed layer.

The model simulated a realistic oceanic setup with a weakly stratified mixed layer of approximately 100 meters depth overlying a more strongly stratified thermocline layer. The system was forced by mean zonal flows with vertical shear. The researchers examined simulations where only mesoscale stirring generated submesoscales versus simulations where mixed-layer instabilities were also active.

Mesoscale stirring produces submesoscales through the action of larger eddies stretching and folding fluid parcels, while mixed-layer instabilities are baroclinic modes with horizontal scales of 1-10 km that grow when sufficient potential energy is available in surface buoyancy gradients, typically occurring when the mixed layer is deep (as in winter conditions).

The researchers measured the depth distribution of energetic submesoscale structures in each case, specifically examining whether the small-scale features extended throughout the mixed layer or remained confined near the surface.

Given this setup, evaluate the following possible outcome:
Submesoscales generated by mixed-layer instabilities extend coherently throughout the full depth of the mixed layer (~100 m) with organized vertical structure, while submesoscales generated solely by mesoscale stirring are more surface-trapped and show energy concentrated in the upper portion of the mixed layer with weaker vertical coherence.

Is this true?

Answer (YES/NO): YES